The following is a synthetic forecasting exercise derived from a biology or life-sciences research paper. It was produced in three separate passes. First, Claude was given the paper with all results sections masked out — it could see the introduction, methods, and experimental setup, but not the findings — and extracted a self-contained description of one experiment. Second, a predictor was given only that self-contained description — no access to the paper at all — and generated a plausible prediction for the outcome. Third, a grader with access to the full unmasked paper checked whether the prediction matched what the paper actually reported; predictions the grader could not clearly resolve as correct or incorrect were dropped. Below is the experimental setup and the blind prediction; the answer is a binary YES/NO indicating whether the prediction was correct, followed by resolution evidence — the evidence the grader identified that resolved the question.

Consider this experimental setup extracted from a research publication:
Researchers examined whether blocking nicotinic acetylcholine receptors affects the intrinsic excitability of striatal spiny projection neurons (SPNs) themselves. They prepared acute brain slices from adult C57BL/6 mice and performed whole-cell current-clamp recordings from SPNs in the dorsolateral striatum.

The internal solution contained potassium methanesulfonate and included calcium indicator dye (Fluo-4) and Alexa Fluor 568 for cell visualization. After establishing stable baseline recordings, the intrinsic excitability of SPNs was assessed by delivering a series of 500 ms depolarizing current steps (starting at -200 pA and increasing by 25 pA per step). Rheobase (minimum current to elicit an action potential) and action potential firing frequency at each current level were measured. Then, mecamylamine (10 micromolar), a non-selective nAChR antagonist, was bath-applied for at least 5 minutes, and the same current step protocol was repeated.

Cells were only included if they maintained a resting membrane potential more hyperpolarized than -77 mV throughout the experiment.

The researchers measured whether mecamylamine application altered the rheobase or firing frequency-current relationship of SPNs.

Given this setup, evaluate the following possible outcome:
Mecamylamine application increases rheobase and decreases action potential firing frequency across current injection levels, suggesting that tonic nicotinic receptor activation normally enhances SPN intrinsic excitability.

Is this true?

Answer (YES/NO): NO